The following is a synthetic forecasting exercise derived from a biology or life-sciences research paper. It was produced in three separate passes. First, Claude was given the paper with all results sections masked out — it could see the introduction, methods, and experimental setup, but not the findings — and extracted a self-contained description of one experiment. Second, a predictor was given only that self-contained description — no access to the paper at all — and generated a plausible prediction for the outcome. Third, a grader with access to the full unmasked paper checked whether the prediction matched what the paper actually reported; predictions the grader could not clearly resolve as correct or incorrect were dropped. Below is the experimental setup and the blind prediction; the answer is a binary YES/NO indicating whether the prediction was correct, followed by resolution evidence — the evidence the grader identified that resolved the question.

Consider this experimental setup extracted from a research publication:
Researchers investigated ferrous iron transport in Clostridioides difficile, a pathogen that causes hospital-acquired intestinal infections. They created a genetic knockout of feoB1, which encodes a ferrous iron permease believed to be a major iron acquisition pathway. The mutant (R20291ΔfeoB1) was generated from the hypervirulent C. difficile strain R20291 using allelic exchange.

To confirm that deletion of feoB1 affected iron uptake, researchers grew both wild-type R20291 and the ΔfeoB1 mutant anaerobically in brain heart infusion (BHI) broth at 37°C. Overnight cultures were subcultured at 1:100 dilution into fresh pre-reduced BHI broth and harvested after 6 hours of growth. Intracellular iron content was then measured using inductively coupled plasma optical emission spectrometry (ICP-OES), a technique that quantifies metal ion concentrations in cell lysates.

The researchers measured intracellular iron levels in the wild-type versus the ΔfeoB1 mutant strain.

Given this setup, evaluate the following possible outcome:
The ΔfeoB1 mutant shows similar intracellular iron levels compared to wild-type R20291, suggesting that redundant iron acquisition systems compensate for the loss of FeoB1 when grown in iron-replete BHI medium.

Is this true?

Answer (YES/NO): NO